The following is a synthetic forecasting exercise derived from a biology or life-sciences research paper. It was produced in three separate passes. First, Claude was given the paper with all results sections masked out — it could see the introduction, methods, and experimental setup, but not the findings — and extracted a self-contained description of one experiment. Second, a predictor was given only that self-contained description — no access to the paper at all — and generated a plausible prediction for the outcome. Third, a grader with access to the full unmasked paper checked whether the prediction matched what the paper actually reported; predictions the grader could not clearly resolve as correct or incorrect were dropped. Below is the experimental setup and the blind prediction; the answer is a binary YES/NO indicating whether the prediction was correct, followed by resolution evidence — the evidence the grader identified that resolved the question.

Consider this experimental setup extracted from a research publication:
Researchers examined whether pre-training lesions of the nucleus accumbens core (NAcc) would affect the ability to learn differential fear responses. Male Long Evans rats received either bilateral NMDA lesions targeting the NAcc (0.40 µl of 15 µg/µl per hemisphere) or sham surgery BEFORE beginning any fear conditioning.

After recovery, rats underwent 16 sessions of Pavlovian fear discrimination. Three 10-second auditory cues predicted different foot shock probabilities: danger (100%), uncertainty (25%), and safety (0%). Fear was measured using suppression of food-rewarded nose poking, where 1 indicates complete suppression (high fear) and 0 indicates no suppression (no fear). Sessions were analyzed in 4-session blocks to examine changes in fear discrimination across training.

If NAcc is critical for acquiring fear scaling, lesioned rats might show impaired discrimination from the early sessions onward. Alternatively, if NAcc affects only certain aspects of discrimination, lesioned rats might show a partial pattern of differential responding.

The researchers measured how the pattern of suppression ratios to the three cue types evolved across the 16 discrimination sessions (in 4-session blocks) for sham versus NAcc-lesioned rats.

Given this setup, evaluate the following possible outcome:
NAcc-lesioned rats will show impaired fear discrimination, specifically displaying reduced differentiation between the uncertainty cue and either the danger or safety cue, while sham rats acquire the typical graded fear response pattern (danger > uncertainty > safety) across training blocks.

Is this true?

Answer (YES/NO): NO